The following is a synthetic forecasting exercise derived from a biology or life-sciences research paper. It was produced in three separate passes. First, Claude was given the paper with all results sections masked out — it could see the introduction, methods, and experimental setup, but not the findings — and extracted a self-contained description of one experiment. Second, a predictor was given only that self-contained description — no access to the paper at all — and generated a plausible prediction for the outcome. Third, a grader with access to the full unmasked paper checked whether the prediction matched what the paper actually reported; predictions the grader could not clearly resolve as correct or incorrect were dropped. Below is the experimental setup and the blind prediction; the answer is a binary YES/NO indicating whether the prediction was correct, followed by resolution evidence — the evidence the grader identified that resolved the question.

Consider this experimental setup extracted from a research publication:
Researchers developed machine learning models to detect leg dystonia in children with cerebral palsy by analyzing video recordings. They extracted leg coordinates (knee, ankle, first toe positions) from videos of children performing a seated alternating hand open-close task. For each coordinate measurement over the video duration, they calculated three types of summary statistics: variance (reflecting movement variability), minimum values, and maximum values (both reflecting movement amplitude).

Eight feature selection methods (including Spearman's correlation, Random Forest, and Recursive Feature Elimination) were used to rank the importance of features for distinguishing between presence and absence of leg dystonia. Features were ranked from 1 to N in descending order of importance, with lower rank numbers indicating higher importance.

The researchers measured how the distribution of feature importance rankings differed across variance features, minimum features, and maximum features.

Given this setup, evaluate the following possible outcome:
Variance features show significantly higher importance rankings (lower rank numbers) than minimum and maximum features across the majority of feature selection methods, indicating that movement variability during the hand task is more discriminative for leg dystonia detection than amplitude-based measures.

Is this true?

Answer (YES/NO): YES